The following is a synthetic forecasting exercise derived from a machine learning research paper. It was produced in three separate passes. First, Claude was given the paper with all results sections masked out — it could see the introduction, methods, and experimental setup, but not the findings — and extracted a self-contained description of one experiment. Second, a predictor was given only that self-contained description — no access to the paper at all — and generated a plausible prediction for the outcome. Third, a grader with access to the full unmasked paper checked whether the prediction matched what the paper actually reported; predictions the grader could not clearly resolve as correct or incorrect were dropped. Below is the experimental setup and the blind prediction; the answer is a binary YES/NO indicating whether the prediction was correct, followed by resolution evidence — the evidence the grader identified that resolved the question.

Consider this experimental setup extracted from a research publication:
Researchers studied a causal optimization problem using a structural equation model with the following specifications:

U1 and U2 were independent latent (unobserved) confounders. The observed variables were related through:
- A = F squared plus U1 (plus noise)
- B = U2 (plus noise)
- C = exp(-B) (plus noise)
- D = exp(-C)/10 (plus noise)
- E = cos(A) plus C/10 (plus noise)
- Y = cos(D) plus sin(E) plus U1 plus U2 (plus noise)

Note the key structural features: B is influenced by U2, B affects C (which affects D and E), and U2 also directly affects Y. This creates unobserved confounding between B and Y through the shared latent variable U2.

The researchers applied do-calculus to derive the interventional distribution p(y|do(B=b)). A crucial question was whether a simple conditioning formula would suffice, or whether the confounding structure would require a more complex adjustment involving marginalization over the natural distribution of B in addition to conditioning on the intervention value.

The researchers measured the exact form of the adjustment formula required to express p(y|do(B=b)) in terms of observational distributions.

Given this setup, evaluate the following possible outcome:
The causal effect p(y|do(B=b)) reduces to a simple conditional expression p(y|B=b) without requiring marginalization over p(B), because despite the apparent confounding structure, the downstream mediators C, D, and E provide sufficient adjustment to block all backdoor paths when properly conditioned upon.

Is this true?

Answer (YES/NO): NO